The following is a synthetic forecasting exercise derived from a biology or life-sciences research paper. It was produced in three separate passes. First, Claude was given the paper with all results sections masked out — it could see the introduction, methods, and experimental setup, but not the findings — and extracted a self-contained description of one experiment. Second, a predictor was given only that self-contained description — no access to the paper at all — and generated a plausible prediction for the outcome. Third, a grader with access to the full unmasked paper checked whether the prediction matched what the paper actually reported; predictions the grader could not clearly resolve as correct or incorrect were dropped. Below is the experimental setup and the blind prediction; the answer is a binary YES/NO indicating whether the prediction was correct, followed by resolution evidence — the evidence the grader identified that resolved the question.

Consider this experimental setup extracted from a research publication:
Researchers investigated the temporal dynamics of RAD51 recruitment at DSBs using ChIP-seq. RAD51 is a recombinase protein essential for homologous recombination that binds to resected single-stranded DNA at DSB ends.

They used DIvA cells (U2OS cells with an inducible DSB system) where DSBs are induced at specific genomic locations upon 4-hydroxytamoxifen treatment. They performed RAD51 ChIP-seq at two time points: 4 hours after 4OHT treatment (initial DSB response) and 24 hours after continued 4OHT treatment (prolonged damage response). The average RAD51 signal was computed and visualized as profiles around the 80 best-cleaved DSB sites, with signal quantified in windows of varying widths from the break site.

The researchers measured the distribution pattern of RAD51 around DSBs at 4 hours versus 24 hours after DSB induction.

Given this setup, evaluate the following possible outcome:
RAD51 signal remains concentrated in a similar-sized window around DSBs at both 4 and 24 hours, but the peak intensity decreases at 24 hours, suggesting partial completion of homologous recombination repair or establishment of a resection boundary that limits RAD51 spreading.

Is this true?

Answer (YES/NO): NO